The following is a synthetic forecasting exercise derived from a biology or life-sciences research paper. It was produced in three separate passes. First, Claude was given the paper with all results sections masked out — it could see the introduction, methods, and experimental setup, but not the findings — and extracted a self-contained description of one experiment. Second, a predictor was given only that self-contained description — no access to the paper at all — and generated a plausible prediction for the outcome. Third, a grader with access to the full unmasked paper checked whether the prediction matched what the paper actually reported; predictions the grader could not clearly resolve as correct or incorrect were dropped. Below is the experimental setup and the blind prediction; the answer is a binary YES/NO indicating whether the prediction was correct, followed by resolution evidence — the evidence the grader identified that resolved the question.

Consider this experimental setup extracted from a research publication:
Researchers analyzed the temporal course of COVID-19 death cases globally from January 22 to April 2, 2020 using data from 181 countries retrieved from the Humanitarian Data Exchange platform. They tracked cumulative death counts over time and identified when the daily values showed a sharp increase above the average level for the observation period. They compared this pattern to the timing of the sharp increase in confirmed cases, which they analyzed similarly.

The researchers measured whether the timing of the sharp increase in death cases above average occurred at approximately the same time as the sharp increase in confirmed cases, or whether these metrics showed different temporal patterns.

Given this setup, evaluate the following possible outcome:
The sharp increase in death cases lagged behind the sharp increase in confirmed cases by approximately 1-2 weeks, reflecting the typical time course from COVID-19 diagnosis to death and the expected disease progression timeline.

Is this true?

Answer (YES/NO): NO